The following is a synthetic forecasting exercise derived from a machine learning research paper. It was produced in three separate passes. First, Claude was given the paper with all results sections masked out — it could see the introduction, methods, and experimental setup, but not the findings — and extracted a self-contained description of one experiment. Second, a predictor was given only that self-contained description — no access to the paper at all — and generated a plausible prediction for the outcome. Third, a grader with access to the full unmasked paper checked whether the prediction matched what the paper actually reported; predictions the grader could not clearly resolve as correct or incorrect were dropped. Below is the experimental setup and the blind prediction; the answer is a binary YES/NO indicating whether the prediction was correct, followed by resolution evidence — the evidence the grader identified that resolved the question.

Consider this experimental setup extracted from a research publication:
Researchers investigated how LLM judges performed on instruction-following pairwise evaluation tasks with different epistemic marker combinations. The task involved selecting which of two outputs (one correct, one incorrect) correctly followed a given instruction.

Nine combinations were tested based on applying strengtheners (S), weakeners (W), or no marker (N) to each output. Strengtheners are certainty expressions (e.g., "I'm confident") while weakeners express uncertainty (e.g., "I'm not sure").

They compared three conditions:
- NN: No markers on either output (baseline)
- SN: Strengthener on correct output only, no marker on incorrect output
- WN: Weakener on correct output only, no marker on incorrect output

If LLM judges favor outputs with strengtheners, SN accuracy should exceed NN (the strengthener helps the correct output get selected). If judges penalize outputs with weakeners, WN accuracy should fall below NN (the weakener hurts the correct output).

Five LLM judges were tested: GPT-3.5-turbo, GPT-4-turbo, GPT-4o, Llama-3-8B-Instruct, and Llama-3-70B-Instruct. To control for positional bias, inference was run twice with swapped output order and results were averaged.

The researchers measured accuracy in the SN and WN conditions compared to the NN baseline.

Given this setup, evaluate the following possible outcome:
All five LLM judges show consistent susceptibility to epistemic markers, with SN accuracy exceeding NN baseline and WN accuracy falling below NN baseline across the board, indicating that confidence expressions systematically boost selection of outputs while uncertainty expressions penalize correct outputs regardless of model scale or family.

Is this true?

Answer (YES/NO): NO